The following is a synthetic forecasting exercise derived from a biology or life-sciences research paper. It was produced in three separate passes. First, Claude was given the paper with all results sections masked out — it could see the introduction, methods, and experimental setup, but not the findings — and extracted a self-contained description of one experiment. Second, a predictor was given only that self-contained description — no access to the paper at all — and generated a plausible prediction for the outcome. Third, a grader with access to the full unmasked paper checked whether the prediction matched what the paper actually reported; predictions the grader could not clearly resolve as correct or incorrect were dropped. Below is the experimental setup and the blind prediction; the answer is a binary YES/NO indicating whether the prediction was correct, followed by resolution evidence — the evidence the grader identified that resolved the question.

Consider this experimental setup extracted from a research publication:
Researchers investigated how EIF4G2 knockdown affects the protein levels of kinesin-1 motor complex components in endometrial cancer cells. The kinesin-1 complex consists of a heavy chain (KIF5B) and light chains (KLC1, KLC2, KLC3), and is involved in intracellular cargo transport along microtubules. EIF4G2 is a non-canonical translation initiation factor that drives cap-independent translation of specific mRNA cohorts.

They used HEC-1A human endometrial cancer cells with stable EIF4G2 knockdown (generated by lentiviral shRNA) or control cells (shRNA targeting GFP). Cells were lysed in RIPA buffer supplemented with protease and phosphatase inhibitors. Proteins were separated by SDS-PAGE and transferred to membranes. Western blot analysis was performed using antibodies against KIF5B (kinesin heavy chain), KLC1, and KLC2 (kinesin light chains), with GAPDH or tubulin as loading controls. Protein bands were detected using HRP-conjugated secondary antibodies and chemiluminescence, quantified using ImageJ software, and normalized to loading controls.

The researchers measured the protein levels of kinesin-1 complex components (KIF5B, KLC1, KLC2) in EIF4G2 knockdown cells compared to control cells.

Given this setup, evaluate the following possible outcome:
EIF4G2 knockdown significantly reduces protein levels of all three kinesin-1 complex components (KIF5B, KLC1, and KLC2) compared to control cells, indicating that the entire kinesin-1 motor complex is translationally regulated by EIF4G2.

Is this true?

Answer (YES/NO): YES